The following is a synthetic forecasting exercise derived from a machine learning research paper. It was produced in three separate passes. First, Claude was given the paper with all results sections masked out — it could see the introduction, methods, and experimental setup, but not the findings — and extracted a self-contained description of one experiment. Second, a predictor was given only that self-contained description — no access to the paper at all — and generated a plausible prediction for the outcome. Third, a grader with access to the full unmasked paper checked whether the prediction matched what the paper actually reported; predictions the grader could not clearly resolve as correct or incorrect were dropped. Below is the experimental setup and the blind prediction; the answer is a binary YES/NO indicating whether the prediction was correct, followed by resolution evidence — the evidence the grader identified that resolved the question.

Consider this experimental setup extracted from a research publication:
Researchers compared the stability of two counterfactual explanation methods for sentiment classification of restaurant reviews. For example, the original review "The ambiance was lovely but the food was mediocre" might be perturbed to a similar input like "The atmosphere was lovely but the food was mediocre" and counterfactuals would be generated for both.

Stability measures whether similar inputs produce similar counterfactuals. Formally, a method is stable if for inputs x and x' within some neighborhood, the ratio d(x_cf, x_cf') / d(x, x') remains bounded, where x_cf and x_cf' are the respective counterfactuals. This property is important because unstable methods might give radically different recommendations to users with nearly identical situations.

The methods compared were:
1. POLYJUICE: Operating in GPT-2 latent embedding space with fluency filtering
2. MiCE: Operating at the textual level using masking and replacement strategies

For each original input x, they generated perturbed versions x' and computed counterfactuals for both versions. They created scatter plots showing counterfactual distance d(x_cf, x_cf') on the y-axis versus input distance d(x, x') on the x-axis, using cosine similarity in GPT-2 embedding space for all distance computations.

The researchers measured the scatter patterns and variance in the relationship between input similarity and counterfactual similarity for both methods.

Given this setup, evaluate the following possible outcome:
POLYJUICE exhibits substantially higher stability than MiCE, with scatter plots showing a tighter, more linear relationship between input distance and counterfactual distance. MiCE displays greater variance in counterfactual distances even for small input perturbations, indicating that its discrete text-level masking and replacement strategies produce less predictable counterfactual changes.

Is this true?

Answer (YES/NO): YES